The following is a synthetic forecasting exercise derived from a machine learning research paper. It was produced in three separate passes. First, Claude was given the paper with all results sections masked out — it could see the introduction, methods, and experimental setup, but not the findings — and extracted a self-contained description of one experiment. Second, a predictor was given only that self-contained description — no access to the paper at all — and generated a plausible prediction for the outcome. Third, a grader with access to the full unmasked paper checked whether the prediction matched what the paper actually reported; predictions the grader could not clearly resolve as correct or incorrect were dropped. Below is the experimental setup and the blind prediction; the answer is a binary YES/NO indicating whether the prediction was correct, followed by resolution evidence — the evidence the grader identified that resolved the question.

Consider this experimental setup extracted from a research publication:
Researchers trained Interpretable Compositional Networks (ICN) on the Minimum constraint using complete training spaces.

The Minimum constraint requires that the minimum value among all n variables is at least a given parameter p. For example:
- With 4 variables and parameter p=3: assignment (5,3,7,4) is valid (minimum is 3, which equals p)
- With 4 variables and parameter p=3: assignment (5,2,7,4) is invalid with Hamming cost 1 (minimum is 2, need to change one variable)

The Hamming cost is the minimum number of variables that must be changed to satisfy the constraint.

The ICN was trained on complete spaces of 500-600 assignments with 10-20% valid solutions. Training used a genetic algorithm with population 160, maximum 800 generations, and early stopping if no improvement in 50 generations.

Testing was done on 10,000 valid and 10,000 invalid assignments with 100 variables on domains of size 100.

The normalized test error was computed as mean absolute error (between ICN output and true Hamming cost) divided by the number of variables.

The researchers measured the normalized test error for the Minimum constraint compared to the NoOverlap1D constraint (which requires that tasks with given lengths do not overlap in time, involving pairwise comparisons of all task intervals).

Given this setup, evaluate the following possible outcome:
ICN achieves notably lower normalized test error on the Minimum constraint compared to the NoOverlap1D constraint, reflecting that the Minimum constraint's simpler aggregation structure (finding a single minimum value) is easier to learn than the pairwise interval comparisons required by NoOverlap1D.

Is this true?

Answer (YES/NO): YES